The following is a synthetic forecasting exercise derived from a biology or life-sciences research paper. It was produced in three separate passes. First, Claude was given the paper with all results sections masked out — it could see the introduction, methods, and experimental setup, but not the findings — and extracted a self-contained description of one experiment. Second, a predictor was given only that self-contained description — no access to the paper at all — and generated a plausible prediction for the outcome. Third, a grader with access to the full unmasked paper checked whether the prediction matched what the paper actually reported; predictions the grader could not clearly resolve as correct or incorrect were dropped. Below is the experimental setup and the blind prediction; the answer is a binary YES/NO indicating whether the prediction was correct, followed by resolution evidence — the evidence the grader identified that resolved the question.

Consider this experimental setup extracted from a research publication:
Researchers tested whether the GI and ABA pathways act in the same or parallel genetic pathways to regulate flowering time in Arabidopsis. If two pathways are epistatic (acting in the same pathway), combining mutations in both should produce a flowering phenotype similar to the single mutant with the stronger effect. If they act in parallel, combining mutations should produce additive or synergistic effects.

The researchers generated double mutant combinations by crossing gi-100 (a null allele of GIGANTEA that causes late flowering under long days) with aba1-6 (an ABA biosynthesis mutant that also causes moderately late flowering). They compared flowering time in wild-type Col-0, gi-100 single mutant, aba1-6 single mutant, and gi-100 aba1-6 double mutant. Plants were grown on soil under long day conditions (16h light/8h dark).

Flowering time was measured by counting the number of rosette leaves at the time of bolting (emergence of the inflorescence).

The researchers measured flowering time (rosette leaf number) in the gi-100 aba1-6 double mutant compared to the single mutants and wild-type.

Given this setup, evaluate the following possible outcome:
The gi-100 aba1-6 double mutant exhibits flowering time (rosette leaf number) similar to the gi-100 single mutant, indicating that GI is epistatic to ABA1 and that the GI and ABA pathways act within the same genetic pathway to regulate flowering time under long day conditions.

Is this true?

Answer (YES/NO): NO